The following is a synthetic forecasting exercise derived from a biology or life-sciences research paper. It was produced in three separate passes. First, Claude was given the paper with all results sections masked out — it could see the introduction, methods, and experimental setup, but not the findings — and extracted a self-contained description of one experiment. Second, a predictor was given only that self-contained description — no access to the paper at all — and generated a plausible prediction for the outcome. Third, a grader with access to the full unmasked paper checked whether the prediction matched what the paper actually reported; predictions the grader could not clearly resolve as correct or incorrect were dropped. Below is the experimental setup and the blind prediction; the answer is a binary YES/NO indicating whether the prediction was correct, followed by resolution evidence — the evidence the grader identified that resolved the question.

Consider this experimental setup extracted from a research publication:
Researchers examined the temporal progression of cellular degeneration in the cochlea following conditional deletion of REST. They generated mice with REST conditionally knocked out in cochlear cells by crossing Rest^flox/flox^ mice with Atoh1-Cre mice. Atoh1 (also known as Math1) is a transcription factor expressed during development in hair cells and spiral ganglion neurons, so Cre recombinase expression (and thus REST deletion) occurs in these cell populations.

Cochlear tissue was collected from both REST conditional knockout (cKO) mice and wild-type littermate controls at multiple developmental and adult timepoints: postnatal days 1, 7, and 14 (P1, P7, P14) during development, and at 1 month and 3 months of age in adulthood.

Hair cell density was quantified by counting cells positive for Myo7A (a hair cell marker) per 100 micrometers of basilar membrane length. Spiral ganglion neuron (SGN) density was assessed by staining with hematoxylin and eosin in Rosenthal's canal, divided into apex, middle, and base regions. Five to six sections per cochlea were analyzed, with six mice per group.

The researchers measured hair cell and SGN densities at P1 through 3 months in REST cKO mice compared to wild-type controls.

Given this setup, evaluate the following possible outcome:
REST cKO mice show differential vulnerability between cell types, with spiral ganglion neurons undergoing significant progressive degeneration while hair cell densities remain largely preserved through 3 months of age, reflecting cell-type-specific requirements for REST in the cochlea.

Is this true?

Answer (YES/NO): NO